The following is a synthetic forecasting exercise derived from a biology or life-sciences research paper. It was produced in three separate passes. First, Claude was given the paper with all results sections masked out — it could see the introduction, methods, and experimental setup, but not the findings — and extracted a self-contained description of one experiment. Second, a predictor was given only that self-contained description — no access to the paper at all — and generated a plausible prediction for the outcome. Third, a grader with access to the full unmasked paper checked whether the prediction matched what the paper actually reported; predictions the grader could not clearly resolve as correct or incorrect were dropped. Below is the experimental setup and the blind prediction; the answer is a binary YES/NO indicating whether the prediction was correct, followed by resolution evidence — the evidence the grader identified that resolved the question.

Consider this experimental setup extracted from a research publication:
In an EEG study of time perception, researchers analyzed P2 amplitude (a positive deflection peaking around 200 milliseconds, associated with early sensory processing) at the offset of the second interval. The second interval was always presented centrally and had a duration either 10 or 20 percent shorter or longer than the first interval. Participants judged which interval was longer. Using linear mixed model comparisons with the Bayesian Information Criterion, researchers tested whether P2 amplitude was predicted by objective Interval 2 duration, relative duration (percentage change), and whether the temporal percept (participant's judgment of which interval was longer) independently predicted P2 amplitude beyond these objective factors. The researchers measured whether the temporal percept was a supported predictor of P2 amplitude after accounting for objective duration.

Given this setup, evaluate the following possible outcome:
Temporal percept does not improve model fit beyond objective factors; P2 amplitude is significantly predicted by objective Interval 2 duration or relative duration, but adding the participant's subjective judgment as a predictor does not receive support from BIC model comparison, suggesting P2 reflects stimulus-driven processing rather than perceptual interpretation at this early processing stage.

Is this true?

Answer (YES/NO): NO